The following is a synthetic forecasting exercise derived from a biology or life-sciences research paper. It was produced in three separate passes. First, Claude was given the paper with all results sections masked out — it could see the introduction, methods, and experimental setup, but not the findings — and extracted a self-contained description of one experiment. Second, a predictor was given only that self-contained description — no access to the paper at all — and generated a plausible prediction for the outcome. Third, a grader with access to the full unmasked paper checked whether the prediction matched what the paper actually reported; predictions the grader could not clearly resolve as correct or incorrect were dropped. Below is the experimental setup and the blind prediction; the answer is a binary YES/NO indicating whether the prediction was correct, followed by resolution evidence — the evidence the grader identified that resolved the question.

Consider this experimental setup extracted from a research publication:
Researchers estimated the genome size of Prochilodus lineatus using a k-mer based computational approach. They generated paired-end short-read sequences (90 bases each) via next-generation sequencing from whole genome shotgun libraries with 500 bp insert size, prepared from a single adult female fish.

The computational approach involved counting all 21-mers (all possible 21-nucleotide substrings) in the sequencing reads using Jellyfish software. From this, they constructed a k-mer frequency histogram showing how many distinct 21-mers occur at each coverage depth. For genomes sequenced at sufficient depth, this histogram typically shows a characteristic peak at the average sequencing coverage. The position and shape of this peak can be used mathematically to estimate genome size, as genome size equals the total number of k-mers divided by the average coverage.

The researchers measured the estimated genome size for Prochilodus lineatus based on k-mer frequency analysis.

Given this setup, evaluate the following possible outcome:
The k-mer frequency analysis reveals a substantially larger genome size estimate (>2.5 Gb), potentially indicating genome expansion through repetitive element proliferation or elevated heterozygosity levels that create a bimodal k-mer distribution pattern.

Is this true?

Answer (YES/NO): NO